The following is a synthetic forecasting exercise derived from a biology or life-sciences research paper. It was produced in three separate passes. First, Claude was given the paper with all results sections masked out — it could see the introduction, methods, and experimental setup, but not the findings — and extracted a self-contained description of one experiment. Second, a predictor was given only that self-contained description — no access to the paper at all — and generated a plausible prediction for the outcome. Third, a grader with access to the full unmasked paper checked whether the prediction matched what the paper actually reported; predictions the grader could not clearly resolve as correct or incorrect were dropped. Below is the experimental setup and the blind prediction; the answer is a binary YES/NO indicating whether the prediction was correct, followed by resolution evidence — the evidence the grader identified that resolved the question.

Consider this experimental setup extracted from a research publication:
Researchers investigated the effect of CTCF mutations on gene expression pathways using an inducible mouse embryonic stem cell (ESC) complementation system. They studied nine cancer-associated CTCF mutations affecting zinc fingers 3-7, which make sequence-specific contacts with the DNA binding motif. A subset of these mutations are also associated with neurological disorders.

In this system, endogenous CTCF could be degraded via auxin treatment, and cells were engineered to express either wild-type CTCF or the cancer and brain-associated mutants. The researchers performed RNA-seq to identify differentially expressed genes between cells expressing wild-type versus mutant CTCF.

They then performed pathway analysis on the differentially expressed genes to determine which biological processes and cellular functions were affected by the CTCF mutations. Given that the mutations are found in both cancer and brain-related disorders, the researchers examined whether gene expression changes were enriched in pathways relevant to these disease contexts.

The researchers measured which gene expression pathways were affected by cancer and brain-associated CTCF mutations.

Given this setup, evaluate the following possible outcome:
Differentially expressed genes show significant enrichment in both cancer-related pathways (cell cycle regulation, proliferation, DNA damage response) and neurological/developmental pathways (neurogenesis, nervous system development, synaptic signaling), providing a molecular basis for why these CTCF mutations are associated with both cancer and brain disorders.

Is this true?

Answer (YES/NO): YES